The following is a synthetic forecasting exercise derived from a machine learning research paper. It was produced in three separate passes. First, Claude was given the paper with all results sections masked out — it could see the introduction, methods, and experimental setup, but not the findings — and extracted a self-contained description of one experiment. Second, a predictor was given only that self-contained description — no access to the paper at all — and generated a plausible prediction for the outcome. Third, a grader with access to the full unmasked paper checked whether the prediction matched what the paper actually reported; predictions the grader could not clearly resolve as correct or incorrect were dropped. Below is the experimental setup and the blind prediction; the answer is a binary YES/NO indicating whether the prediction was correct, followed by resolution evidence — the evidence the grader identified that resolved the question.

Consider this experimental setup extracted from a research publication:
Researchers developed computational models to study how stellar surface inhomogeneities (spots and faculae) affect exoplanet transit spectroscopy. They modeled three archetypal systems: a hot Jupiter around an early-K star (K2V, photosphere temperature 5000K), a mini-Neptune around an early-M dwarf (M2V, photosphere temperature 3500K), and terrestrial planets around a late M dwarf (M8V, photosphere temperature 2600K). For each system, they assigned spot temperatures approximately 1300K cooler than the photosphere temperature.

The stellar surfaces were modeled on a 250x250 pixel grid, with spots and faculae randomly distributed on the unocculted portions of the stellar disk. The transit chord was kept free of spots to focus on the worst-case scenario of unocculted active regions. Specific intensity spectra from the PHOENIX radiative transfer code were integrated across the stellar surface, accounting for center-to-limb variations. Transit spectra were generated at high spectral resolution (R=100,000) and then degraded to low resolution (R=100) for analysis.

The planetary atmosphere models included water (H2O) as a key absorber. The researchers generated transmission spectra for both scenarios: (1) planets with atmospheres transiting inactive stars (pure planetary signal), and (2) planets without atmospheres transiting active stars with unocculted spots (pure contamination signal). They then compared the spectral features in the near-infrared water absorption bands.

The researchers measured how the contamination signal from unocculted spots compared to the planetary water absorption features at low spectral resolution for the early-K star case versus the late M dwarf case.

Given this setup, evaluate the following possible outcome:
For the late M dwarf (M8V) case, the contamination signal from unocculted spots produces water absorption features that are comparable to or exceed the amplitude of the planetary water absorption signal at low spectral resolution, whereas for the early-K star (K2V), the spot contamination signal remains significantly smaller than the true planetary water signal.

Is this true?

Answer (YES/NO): YES